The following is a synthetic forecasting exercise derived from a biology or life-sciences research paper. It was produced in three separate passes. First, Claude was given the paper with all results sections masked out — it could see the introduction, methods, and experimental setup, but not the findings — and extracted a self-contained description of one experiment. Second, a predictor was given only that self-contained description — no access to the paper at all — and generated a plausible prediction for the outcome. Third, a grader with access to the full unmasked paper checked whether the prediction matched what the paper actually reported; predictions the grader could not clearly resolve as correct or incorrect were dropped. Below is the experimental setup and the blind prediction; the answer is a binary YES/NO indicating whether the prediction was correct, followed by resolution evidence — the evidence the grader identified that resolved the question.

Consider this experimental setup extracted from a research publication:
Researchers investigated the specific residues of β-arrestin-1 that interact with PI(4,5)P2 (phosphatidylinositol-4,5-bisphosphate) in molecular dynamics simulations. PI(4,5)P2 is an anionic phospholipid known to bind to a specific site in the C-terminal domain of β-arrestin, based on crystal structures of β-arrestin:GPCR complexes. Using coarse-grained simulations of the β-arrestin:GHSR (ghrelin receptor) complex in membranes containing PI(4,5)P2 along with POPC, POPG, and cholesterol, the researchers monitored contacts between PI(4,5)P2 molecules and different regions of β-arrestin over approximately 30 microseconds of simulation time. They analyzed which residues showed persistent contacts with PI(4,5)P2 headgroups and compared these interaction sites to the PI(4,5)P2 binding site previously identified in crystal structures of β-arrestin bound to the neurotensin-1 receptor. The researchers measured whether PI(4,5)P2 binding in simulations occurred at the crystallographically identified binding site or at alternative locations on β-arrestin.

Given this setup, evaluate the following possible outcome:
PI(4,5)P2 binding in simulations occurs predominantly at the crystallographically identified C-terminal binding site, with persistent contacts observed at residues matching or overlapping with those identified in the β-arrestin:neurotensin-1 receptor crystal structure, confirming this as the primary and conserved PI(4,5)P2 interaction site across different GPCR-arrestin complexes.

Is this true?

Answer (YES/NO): YES